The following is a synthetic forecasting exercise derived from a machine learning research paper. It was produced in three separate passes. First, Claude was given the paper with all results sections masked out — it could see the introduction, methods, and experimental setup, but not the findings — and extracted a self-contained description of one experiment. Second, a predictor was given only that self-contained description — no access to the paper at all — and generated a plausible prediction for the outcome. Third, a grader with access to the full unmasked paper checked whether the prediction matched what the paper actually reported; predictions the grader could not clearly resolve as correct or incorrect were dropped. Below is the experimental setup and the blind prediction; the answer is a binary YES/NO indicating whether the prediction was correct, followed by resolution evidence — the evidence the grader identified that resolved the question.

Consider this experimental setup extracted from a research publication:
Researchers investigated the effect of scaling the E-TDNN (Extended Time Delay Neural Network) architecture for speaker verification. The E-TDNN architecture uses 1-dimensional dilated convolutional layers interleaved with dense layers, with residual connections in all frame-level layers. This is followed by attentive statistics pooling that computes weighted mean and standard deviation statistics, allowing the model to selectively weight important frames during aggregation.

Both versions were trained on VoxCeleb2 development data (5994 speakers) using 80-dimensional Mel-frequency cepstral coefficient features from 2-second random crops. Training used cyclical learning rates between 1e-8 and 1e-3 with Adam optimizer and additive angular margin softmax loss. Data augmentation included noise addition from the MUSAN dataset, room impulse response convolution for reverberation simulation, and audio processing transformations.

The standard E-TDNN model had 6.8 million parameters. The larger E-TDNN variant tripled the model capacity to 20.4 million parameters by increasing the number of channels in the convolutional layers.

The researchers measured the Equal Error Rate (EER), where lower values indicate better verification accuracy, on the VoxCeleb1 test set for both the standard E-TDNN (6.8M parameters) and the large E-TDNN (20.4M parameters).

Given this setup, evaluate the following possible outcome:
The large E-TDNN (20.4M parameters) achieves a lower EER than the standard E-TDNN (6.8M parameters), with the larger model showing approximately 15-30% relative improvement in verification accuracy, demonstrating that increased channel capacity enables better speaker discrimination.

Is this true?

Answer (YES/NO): YES